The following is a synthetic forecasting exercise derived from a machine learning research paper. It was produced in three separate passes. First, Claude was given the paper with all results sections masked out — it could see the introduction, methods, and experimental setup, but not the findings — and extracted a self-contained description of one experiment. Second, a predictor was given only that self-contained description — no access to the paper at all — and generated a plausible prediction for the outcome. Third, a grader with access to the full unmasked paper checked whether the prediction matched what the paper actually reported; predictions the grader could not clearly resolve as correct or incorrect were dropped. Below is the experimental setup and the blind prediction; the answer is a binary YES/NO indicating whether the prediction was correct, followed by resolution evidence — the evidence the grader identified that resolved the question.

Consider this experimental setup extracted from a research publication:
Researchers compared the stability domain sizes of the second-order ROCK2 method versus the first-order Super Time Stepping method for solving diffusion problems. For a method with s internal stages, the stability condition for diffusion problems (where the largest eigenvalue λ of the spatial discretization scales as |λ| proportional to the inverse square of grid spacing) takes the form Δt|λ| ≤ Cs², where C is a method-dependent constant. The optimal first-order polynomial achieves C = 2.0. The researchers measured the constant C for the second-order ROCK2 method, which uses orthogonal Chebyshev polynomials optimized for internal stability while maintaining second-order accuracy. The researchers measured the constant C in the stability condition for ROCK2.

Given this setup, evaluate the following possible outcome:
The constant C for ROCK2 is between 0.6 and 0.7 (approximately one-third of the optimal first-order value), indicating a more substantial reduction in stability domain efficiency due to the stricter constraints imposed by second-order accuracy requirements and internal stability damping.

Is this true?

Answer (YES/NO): NO